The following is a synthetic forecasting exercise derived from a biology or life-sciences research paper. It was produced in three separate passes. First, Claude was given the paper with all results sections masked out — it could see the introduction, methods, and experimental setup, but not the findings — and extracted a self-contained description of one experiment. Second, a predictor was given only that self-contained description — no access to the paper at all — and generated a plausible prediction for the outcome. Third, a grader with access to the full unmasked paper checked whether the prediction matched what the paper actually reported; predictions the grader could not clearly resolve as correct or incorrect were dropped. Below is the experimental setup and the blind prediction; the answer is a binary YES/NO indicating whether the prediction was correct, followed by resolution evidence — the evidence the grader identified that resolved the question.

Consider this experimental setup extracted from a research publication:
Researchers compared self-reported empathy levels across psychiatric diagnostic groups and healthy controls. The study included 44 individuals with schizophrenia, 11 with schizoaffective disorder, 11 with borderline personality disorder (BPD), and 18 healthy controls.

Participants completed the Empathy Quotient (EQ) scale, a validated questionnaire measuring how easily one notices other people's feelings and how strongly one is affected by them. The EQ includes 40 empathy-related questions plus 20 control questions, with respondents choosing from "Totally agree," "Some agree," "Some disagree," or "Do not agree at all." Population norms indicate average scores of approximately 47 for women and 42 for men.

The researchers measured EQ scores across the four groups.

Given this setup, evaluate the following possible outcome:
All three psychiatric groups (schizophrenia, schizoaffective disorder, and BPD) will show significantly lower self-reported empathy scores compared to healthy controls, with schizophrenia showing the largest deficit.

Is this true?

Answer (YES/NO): YES